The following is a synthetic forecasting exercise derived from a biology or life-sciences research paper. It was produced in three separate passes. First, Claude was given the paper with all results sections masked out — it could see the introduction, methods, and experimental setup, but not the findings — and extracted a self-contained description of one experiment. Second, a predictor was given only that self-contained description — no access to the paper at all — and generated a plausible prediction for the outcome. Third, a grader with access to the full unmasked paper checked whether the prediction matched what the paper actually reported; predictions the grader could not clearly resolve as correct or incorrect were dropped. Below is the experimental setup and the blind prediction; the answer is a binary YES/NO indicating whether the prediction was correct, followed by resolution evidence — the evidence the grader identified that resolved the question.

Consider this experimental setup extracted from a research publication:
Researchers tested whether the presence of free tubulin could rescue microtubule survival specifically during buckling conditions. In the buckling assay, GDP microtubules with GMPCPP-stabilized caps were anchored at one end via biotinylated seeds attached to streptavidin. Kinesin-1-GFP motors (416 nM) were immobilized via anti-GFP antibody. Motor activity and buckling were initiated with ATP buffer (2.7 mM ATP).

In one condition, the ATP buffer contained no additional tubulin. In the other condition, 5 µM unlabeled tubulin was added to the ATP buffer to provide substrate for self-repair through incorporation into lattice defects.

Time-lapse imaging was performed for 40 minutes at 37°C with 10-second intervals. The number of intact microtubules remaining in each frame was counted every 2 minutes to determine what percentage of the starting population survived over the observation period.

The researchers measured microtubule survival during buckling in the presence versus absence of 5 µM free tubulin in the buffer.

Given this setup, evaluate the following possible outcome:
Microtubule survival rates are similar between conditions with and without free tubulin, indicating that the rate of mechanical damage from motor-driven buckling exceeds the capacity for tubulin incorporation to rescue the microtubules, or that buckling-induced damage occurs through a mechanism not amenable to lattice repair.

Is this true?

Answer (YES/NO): NO